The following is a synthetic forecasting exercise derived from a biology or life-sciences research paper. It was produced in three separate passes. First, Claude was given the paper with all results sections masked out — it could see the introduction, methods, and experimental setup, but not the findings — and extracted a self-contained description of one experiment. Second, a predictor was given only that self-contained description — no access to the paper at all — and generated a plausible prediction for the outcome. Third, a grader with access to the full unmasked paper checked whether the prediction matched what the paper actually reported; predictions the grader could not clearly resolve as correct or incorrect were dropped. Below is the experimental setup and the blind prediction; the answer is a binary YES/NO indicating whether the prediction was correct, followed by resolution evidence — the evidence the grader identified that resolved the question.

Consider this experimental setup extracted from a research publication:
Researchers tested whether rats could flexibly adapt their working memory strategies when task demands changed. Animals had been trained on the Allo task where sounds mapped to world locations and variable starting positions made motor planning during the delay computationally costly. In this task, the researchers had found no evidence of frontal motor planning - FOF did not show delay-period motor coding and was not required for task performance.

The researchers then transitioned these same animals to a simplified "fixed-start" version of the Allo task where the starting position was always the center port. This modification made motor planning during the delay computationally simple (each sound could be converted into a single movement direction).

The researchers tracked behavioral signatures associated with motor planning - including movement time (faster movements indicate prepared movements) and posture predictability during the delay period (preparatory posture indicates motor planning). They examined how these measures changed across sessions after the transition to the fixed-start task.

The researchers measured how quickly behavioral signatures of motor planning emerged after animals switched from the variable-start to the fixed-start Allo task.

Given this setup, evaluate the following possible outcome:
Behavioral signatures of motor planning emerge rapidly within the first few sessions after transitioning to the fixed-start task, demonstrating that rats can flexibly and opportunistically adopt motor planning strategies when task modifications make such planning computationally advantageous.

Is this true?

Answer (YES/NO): YES